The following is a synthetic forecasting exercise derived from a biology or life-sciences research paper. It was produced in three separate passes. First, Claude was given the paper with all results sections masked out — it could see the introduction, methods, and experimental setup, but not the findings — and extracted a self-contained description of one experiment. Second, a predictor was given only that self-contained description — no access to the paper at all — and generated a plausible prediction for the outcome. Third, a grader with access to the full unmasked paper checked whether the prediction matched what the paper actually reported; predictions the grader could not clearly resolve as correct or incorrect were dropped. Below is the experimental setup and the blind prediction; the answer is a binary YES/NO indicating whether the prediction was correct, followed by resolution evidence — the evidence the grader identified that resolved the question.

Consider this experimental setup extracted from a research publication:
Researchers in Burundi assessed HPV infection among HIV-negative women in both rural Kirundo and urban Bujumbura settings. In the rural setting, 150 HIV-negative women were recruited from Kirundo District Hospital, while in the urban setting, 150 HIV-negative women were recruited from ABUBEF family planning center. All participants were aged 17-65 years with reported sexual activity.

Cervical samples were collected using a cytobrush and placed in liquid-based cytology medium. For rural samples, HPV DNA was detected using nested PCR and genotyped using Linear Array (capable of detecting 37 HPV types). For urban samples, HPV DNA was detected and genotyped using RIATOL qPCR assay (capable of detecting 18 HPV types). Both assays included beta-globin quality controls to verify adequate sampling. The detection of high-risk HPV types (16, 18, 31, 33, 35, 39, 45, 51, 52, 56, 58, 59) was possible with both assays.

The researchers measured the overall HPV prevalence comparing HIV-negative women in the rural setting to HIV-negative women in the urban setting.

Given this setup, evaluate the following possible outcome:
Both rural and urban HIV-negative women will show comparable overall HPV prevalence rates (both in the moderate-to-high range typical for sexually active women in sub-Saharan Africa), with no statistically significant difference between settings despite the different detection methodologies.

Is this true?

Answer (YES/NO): NO